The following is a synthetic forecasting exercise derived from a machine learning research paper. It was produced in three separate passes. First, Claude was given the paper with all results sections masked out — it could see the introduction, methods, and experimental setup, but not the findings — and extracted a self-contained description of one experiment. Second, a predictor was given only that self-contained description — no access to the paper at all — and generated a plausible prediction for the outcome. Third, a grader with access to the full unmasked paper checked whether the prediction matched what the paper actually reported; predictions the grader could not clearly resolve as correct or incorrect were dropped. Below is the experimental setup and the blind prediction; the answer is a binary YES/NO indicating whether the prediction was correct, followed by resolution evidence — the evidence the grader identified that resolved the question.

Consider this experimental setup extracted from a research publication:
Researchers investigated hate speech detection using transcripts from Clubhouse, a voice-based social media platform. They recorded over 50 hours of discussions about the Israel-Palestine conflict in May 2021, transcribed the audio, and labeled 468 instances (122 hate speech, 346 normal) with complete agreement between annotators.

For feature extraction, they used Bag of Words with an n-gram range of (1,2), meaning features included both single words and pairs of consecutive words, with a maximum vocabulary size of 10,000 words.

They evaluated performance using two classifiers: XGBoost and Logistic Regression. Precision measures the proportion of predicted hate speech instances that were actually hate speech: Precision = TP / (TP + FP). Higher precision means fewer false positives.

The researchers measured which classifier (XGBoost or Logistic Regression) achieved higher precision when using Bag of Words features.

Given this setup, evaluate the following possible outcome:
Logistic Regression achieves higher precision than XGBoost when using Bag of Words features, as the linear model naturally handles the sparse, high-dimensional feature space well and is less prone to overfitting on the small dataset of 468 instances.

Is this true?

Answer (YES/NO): YES